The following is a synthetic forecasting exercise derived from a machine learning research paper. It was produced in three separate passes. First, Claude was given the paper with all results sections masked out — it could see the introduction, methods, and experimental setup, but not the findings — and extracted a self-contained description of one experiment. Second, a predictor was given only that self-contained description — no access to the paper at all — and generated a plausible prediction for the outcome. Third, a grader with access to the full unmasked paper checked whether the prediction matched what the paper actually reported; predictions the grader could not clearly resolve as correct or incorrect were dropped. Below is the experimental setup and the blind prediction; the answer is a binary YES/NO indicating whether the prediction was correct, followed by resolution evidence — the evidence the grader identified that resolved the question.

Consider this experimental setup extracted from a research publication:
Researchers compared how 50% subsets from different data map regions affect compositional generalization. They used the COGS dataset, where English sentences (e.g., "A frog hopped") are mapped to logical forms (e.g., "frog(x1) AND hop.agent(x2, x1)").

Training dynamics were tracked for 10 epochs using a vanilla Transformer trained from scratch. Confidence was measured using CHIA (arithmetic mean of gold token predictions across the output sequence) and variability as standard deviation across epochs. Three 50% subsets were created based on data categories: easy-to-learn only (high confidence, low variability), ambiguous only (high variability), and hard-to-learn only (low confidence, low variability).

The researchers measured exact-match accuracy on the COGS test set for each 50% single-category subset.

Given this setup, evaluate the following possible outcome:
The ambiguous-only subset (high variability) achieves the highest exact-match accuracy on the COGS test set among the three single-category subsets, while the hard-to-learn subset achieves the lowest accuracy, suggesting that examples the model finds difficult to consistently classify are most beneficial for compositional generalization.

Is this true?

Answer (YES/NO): NO